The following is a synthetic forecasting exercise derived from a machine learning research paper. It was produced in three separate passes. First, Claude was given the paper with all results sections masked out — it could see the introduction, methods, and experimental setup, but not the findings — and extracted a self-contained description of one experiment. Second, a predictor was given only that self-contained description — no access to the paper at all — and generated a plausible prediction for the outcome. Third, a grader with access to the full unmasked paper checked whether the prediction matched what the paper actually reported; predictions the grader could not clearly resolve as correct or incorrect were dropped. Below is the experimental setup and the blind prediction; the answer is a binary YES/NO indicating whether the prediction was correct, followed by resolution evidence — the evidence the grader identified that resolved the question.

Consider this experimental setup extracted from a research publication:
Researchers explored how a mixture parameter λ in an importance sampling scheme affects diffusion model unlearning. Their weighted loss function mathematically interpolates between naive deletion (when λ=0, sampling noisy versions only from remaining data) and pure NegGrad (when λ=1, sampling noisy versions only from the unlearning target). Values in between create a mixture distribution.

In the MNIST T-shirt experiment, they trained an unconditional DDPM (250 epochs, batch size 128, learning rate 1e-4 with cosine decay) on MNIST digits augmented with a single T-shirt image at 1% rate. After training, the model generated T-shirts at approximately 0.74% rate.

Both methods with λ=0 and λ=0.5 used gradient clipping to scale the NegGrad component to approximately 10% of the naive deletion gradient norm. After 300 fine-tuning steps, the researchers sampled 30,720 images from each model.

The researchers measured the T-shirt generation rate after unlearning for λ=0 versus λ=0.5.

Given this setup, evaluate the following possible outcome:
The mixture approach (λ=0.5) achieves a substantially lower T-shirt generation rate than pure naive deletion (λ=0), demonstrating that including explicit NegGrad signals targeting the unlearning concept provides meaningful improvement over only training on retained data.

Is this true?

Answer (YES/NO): NO